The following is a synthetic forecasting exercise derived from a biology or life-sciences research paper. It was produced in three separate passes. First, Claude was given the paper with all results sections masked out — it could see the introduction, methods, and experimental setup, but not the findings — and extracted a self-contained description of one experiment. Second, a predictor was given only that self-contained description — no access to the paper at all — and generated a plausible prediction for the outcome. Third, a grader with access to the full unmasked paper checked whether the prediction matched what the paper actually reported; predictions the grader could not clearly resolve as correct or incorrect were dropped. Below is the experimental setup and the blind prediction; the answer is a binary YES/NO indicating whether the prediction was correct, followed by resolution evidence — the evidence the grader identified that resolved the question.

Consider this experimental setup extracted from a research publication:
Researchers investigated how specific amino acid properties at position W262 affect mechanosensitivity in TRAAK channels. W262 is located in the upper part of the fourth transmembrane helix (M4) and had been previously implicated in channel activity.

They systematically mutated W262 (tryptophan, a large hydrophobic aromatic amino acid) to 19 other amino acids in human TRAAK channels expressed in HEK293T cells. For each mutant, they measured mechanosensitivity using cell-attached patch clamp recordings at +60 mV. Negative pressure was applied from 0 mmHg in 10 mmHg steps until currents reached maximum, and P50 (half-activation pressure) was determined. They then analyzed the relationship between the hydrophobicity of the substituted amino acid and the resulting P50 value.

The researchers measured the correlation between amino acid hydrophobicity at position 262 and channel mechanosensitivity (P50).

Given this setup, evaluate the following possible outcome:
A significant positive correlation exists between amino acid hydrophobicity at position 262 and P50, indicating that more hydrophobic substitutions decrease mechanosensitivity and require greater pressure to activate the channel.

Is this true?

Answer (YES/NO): YES